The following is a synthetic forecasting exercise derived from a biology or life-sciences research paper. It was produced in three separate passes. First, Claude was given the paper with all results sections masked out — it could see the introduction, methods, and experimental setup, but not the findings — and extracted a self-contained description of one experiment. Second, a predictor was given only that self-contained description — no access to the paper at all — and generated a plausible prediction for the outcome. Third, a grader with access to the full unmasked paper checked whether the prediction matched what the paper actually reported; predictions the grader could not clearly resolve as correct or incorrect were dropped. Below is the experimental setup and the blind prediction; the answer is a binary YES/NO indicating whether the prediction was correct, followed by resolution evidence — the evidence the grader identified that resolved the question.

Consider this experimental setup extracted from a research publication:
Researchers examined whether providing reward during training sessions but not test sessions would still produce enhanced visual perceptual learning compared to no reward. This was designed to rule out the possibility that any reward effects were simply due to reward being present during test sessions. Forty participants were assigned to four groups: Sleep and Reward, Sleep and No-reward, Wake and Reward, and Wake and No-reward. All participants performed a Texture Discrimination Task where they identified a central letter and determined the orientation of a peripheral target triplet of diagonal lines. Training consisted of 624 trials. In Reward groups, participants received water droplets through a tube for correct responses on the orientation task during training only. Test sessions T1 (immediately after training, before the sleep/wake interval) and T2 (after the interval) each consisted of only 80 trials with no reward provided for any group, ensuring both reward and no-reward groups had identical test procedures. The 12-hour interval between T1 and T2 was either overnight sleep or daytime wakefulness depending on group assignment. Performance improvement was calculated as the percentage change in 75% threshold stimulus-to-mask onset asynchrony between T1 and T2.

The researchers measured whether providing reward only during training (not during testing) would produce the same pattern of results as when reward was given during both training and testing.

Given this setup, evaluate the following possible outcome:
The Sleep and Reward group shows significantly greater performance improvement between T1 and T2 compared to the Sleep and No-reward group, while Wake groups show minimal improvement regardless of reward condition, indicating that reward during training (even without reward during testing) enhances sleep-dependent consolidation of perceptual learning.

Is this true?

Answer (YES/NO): YES